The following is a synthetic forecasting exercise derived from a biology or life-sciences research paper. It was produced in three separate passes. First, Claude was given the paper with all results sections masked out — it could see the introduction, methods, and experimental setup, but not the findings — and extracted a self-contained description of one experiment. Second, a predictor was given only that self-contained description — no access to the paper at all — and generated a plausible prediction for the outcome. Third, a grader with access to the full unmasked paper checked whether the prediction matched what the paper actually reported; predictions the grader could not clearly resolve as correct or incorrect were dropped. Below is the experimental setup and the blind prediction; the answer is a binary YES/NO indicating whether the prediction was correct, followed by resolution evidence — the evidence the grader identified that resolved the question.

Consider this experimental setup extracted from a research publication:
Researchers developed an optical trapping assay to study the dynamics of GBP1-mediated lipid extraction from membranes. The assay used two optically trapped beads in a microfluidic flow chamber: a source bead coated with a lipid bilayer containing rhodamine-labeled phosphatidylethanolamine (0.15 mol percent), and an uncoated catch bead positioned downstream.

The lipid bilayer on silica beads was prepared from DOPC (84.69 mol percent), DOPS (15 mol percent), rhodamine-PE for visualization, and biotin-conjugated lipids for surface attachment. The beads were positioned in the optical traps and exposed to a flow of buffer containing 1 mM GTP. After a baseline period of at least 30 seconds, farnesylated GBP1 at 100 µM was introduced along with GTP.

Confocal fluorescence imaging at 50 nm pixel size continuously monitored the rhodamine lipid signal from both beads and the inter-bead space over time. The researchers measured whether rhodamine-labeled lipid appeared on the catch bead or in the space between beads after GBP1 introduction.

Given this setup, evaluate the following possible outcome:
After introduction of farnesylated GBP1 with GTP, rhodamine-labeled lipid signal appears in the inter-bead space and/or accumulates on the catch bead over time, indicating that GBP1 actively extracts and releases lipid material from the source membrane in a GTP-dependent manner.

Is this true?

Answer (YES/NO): YES